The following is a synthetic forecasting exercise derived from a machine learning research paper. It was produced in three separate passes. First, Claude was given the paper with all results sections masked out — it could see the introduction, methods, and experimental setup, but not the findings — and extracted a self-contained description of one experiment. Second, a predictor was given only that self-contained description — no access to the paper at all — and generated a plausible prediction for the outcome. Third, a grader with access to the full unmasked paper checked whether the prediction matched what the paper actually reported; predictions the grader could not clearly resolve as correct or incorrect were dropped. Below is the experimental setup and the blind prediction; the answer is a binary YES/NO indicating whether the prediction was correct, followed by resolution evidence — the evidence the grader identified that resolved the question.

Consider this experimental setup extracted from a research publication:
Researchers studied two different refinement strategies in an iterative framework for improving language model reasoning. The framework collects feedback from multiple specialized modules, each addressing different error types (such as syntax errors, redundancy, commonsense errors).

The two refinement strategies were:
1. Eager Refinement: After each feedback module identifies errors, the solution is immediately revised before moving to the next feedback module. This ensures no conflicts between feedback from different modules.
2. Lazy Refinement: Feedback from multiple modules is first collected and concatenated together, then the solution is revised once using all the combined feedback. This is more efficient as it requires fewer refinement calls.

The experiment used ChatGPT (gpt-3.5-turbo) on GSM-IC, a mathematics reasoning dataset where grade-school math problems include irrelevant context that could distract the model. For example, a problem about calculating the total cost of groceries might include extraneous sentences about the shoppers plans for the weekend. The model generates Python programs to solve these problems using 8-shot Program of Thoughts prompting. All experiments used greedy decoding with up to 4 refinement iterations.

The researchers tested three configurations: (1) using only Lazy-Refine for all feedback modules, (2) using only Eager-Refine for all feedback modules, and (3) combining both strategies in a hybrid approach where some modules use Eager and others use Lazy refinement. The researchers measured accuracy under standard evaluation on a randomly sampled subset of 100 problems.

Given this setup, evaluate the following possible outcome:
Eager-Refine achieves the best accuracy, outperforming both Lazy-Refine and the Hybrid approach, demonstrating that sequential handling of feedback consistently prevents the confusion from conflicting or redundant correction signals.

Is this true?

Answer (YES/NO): NO